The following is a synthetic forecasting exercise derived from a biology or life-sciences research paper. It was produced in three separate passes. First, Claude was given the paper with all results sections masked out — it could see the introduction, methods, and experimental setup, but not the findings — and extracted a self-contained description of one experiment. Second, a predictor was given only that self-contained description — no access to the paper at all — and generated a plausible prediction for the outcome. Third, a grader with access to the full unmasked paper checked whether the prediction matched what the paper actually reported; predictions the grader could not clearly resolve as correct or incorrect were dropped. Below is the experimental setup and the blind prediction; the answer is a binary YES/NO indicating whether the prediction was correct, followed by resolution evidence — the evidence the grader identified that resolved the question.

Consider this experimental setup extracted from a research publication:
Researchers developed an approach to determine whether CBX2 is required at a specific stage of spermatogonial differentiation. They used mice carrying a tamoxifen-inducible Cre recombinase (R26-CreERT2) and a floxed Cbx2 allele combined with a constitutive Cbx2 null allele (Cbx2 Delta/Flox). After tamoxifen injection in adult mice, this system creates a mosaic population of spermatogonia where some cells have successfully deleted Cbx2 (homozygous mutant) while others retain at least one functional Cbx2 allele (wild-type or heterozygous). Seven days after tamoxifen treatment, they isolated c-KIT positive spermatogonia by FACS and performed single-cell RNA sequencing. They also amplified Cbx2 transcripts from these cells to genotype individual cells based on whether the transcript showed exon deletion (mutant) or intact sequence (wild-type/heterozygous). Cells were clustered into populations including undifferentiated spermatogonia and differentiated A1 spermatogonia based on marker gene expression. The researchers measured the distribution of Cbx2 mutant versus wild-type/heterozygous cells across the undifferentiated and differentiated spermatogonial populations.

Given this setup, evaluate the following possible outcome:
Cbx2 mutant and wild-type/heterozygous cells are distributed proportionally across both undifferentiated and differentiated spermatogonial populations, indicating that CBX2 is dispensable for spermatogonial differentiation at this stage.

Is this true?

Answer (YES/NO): NO